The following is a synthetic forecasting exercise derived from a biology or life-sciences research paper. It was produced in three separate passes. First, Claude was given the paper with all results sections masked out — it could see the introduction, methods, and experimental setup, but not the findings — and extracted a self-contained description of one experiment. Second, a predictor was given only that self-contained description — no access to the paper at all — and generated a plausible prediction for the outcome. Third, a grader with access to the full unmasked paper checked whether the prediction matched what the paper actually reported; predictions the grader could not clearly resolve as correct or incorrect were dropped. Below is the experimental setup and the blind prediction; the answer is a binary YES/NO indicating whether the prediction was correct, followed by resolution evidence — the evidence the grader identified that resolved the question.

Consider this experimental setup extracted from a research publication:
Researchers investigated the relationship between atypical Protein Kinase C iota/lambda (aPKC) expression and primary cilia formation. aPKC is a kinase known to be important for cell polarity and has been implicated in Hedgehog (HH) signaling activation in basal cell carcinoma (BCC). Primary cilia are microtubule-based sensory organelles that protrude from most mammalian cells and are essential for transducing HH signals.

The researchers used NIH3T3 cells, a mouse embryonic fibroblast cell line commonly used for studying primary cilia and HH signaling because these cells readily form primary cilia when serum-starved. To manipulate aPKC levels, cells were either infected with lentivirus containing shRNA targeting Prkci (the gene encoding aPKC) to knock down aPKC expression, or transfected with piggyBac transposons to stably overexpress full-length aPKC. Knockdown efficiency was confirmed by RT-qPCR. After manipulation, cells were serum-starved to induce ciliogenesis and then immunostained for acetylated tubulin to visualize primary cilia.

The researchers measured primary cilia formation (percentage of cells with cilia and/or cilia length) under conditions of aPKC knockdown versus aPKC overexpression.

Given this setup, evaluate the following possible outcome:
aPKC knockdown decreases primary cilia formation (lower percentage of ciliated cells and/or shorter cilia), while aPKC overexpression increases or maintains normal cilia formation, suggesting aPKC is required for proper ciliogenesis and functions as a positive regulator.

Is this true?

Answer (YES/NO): NO